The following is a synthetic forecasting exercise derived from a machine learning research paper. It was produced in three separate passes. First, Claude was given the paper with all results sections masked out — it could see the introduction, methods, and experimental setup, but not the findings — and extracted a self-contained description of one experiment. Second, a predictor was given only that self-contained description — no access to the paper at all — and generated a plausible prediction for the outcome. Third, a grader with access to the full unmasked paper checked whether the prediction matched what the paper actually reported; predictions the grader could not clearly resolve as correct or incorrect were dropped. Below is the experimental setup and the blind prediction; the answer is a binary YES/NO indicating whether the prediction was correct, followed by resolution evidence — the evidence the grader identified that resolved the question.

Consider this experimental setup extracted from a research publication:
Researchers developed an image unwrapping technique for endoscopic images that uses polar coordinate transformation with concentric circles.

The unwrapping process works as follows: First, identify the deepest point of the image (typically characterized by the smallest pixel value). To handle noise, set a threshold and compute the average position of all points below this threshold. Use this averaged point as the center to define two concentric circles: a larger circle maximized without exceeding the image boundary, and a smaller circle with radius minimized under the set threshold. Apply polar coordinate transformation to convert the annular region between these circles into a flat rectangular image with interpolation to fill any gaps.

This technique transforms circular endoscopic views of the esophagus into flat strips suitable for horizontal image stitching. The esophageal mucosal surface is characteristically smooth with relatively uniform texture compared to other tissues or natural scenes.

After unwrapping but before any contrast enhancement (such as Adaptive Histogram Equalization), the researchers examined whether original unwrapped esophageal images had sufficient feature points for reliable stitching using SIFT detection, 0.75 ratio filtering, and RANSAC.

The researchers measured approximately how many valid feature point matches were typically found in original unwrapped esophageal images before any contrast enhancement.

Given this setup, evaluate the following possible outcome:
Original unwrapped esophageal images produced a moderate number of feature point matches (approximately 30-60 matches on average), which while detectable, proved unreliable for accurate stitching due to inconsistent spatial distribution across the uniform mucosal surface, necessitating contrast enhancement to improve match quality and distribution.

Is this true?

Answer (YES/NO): NO